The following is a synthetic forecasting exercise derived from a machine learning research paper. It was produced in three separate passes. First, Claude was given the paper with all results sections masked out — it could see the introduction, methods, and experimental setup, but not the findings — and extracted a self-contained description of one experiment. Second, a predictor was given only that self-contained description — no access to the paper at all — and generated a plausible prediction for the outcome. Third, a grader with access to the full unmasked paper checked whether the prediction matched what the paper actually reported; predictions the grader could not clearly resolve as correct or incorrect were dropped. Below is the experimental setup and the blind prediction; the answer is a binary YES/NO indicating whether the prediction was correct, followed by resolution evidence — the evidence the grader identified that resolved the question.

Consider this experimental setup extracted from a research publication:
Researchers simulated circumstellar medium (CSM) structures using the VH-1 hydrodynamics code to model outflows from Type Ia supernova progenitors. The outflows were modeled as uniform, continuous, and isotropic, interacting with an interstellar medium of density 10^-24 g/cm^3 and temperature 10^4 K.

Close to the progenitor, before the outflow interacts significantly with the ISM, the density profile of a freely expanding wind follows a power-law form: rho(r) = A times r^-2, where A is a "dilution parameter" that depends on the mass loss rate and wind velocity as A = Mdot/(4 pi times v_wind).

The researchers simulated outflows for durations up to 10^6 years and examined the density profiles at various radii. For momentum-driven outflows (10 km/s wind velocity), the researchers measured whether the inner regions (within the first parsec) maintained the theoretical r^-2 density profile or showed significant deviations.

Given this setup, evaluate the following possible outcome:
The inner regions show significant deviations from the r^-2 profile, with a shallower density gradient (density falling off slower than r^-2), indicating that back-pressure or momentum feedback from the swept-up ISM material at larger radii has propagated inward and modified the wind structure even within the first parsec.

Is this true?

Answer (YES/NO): NO